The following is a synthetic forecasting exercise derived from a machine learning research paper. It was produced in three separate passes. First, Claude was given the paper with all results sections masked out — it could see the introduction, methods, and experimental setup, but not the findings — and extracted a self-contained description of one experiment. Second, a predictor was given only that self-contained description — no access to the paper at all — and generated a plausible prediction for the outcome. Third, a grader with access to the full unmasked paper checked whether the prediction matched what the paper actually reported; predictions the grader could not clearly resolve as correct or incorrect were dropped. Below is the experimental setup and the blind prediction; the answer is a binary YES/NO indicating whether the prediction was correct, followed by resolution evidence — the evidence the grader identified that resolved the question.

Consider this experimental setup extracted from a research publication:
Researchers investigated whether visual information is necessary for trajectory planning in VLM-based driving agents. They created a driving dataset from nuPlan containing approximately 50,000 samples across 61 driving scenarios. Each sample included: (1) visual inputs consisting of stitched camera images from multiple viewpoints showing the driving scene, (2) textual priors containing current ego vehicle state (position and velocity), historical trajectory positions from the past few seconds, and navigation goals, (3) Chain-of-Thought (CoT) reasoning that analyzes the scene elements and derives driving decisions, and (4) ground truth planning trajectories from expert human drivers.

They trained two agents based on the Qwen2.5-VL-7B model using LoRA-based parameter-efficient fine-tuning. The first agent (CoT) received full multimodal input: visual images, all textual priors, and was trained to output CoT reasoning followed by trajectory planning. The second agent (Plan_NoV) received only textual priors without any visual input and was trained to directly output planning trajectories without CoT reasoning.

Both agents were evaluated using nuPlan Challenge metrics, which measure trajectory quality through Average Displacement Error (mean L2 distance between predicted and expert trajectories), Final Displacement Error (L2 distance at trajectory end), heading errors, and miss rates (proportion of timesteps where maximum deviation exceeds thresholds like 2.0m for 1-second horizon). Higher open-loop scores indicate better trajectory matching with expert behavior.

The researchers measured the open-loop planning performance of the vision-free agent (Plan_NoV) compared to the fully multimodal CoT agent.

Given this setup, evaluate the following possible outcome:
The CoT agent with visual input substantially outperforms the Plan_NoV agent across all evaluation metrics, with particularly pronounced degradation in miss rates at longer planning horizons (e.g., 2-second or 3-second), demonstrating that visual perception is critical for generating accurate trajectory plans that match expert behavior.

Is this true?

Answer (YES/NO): NO